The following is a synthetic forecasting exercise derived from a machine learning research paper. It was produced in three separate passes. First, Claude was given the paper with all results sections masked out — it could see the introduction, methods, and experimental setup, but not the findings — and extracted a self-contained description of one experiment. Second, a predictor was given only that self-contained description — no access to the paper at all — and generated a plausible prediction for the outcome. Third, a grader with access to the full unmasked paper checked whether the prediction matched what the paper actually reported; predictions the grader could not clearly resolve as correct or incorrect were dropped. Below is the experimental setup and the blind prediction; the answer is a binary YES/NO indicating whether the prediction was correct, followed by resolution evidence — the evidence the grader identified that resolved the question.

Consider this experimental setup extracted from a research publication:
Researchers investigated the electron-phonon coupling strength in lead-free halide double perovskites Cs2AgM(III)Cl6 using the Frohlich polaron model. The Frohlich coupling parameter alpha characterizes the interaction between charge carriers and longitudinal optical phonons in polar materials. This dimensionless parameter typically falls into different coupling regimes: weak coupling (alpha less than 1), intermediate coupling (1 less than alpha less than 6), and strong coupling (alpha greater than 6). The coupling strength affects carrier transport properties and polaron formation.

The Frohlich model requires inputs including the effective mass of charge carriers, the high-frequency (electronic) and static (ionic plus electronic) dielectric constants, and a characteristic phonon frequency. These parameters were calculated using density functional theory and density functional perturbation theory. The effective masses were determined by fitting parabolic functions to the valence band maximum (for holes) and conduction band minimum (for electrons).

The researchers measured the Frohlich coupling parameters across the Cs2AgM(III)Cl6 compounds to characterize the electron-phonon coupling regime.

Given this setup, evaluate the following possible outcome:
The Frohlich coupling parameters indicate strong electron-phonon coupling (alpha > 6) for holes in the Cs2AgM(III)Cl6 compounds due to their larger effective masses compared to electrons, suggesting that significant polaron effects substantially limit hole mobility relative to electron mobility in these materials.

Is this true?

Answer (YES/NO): NO